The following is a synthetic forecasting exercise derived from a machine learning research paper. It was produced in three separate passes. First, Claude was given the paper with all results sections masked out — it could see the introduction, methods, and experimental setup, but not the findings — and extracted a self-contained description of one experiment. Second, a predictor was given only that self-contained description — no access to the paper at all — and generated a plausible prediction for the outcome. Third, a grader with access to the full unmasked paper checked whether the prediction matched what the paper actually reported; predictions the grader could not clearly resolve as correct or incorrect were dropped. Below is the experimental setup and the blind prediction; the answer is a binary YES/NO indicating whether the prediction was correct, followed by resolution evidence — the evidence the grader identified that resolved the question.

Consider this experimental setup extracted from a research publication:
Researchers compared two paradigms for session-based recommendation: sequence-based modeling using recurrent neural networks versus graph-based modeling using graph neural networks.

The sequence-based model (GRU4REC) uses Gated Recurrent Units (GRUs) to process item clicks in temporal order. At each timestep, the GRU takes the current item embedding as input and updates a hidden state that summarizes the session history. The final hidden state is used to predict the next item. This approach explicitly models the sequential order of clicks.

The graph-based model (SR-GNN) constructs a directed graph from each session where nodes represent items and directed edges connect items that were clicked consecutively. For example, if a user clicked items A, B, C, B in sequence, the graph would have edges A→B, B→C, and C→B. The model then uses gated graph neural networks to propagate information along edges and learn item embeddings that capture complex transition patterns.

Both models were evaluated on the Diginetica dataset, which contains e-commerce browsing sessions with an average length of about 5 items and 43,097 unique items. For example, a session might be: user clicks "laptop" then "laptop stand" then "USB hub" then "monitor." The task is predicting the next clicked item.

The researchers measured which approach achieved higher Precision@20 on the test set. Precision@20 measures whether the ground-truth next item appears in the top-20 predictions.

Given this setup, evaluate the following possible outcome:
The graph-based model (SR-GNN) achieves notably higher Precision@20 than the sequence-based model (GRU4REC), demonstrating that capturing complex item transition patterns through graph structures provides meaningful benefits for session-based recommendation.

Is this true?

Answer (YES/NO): YES